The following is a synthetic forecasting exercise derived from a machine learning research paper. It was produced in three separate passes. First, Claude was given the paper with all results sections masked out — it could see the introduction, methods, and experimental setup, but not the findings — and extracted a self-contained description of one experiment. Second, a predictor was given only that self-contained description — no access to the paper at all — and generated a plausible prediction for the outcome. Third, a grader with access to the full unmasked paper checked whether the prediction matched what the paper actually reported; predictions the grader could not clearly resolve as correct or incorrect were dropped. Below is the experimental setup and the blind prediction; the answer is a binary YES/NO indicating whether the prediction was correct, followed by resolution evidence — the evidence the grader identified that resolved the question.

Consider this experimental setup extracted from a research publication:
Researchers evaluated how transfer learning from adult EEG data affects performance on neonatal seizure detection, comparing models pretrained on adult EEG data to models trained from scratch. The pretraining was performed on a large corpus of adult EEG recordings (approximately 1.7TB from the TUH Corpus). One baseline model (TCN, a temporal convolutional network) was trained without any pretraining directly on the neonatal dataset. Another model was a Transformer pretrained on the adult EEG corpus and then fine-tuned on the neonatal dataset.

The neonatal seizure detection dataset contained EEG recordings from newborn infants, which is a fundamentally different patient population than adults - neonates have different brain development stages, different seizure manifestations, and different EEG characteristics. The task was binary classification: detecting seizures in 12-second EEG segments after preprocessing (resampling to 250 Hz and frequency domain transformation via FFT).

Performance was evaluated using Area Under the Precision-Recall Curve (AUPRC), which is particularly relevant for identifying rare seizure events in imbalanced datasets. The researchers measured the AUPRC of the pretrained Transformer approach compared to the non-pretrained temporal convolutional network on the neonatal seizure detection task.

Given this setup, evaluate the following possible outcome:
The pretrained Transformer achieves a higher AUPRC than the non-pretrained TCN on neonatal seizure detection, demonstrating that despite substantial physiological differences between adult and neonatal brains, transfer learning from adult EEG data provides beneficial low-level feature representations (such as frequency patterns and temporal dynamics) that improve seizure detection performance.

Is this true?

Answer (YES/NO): YES